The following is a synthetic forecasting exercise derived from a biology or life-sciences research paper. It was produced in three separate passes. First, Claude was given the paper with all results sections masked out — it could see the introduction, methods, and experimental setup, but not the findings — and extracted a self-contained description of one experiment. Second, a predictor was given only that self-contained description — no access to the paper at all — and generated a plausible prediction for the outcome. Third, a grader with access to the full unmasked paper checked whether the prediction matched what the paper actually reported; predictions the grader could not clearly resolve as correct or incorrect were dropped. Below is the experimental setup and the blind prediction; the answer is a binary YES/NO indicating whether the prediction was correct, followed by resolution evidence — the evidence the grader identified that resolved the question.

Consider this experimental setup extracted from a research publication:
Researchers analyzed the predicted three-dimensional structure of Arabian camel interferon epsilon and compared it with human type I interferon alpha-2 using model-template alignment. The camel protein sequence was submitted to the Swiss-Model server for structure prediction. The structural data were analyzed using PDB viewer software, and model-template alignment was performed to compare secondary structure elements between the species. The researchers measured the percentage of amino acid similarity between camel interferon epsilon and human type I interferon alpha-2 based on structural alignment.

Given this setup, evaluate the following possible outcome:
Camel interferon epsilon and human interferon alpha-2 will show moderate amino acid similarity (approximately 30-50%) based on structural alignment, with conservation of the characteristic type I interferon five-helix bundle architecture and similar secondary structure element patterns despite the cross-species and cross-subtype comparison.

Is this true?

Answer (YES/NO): YES